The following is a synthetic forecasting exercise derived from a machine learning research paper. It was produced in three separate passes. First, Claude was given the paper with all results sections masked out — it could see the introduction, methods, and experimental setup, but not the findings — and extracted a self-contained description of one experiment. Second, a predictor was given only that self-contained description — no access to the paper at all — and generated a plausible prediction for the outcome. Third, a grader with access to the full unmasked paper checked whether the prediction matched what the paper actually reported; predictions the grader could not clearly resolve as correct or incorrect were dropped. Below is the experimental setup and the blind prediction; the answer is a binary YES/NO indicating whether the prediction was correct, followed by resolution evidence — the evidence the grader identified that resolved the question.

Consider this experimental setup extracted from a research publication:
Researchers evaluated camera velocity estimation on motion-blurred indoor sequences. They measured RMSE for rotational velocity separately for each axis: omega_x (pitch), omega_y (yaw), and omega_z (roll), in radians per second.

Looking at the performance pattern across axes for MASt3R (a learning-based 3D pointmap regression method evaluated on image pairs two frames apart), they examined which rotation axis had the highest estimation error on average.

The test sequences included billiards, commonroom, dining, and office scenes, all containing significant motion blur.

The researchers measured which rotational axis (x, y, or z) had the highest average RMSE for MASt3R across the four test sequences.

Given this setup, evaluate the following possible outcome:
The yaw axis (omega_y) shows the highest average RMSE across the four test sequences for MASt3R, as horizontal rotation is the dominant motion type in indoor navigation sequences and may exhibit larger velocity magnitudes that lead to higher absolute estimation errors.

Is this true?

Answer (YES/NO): NO